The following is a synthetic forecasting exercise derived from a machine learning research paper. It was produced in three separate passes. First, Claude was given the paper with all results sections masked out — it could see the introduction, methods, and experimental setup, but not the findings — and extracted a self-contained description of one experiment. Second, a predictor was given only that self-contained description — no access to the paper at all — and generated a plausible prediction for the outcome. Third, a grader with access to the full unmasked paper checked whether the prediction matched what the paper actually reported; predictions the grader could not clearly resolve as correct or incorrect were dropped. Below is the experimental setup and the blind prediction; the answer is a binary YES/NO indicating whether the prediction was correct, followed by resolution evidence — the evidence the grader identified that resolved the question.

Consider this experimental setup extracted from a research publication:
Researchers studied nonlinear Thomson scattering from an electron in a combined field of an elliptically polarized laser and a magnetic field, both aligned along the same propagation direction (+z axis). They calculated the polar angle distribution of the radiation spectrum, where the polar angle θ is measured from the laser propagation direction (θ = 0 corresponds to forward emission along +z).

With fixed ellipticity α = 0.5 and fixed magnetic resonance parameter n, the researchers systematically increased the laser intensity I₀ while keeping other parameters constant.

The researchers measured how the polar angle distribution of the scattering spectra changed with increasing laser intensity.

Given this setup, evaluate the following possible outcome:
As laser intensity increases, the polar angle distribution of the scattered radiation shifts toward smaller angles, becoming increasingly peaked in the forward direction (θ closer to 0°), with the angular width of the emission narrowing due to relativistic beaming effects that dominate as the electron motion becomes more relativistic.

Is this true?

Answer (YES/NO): YES